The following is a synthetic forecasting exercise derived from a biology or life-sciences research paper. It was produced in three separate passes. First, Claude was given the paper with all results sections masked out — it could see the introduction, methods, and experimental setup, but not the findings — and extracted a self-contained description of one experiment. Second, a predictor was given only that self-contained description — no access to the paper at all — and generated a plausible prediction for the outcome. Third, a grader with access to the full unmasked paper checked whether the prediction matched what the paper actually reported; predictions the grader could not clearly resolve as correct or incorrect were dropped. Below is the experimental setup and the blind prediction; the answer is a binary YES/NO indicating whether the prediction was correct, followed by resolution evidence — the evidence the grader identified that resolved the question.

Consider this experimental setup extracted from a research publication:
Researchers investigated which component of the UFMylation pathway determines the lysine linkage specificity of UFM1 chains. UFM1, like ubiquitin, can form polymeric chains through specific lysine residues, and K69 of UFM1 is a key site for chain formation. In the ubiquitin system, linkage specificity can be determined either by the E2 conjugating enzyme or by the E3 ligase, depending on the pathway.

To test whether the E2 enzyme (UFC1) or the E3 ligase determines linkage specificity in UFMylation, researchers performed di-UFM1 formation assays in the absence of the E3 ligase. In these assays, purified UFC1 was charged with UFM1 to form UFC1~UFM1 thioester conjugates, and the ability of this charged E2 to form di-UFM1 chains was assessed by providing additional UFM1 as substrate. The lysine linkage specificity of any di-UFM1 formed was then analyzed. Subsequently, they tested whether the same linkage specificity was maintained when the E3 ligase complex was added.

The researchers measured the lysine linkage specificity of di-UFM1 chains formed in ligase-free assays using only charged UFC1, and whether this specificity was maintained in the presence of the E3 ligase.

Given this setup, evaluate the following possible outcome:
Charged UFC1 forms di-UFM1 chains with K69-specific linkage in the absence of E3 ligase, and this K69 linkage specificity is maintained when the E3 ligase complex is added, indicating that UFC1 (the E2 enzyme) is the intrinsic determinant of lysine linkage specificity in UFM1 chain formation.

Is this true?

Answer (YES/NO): YES